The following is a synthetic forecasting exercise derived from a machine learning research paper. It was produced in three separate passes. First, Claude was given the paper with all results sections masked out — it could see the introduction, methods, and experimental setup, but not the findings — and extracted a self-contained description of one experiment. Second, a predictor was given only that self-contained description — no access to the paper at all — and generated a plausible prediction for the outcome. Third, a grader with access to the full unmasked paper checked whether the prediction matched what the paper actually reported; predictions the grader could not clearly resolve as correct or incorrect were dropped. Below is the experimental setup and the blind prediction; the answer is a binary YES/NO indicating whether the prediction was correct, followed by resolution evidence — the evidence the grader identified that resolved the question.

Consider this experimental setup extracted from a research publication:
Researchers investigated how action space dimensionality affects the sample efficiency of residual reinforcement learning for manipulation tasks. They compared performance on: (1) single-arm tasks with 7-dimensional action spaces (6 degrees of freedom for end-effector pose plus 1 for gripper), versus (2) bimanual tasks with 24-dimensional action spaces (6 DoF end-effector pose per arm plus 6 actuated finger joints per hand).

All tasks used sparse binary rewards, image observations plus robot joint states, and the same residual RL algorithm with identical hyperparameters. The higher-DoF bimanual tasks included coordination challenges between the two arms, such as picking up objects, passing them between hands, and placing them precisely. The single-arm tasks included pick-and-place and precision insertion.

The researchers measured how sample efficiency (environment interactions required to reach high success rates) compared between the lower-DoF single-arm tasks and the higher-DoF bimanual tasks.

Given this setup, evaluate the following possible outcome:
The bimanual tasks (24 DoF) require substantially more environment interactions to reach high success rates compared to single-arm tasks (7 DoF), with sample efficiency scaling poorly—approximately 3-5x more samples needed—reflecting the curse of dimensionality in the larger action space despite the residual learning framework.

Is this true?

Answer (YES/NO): NO